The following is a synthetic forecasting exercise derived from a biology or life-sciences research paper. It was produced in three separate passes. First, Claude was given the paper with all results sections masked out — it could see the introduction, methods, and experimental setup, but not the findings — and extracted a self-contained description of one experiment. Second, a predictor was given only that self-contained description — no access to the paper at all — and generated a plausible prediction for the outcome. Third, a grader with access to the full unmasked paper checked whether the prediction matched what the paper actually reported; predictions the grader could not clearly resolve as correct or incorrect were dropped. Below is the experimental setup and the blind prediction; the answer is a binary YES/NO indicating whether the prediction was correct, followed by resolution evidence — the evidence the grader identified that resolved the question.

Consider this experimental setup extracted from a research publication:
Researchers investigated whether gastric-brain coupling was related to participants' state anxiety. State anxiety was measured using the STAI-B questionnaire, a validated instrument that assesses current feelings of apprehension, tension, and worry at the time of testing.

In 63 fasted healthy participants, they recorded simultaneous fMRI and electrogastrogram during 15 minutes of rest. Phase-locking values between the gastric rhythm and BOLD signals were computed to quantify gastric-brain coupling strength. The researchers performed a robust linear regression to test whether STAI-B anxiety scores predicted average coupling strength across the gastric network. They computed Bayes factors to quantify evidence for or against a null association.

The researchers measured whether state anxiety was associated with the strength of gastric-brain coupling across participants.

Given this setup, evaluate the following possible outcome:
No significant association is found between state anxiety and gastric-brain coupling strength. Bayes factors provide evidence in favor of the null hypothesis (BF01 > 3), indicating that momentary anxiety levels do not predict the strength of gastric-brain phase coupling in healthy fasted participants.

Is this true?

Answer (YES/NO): YES